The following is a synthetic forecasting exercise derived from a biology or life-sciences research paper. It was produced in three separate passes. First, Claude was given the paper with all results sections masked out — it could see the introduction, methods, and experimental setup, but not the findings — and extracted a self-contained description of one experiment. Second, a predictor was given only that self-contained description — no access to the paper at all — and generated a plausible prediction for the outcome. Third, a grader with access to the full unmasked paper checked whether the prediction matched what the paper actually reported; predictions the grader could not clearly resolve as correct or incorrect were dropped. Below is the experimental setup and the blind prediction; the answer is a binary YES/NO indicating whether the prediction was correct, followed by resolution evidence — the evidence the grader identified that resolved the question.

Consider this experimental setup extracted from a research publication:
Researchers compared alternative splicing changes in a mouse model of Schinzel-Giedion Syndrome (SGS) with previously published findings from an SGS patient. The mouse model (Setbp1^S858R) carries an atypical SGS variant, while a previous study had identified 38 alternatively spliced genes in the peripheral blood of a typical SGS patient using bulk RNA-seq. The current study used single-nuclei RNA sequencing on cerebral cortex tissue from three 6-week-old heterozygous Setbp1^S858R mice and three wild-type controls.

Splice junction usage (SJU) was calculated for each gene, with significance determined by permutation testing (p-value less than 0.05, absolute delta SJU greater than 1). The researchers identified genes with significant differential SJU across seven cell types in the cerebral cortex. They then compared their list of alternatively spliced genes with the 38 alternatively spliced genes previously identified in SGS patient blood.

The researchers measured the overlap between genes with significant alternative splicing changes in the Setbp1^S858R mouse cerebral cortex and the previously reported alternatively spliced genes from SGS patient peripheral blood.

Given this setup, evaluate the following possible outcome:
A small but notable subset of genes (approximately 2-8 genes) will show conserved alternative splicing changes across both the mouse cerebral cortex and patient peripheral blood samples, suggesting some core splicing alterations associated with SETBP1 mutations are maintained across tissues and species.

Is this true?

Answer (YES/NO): NO